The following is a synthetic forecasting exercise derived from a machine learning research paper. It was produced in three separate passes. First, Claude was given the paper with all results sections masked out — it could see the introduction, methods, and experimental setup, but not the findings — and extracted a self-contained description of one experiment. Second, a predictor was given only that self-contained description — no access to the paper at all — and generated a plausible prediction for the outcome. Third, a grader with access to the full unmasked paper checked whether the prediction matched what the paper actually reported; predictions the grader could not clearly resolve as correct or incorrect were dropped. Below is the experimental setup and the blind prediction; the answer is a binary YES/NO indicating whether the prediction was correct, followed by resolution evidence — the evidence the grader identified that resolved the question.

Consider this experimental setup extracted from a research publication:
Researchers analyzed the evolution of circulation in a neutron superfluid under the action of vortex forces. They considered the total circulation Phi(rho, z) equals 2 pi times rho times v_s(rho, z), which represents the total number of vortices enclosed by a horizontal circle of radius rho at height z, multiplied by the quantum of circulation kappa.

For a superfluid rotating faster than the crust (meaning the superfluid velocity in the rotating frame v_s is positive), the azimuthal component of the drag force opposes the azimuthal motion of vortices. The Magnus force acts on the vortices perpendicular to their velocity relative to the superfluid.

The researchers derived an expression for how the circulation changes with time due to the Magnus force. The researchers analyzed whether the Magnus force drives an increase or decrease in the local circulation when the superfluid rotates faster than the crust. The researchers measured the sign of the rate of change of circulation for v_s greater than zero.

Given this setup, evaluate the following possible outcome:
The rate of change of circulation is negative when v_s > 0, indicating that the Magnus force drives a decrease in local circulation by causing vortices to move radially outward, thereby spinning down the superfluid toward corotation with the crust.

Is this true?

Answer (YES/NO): YES